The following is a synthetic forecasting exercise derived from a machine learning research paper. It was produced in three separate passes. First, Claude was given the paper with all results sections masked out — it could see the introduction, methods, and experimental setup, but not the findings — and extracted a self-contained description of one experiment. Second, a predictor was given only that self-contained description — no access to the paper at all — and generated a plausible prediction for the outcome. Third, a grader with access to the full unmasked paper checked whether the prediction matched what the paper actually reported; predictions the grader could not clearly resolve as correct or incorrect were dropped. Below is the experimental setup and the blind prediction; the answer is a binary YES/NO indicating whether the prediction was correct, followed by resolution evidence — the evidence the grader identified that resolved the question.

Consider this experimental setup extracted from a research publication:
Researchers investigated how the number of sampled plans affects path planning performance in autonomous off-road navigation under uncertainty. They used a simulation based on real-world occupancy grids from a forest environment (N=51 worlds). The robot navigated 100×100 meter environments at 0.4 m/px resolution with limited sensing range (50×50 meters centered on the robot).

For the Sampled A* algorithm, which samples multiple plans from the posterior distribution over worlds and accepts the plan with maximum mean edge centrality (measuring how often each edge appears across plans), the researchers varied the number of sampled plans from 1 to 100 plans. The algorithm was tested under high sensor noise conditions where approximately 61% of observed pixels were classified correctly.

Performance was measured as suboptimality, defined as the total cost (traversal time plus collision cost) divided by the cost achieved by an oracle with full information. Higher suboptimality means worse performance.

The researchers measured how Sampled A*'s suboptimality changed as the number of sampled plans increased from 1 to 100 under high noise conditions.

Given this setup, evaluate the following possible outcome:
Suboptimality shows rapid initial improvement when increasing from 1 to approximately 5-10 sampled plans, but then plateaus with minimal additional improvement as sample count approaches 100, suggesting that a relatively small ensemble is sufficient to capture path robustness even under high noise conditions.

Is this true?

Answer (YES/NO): NO